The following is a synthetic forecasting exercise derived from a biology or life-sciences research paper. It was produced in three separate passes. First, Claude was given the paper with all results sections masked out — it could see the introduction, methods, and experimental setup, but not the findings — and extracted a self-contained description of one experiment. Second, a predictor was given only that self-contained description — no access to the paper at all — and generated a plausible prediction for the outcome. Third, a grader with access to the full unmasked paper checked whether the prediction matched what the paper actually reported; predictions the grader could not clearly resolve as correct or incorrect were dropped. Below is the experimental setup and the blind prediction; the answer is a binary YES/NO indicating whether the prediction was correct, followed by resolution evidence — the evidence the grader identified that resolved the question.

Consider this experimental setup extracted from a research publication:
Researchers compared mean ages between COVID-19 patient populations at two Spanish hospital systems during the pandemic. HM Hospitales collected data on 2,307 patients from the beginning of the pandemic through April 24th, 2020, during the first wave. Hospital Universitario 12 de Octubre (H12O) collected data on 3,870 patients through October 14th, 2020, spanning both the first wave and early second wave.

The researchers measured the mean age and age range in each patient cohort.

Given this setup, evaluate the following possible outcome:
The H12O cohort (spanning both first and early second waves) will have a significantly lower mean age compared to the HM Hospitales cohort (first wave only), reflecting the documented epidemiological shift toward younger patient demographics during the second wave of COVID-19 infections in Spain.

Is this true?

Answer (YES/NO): YES